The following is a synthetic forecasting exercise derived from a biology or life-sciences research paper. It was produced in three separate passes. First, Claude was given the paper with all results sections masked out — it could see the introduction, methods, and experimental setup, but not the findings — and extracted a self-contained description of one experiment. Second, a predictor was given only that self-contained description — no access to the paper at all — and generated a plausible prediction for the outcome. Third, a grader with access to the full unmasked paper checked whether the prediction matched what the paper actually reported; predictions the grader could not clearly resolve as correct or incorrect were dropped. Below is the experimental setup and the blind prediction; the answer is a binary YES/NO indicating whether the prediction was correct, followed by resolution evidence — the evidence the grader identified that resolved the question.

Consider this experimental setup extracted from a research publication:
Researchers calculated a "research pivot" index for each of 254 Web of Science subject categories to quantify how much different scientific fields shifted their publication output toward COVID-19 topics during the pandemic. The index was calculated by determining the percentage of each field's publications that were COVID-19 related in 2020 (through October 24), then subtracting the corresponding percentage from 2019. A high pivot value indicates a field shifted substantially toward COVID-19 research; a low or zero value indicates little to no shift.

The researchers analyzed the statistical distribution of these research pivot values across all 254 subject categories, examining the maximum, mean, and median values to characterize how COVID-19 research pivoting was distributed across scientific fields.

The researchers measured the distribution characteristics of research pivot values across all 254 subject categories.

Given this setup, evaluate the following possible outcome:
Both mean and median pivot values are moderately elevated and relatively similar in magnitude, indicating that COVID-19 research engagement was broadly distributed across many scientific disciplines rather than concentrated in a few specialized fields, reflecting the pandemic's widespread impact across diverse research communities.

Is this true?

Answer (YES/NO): NO